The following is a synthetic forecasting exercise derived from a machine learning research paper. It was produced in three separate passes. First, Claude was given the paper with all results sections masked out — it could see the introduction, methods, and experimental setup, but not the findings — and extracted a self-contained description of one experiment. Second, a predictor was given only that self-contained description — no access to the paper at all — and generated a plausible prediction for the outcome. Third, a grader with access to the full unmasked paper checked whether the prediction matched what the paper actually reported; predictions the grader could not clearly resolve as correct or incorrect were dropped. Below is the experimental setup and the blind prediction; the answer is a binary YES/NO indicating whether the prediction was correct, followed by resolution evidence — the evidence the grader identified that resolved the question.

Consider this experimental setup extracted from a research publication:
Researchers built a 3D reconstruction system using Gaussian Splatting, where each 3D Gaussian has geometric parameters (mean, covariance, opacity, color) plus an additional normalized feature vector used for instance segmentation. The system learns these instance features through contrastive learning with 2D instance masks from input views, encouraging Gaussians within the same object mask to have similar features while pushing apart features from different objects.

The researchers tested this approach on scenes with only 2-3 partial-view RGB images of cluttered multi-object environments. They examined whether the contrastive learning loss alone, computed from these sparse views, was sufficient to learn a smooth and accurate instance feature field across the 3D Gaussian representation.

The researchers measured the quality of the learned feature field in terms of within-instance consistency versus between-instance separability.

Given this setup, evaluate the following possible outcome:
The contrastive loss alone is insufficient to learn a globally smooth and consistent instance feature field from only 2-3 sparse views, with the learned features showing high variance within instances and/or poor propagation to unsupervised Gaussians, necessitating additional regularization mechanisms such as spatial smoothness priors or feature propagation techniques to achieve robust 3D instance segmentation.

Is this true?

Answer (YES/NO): YES